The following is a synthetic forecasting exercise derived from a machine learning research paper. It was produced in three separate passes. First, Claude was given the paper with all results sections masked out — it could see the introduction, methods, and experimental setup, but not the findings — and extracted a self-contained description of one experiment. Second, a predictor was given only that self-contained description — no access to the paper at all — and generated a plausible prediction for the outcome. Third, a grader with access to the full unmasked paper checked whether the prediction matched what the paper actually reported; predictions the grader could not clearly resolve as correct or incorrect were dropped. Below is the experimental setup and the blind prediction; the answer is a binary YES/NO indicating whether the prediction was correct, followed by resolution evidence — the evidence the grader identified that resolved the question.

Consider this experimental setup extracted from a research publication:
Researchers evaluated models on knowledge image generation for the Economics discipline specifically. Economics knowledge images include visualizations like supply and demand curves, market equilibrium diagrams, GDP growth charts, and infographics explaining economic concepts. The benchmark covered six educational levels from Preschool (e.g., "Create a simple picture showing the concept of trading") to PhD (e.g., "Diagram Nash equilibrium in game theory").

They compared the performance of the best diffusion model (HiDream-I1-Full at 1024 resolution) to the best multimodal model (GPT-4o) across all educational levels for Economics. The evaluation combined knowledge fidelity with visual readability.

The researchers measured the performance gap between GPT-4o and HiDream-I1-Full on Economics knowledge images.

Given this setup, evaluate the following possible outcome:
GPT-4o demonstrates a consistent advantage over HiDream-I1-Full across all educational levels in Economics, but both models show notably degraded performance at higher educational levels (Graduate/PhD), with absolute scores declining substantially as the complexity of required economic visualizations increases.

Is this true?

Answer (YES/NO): YES